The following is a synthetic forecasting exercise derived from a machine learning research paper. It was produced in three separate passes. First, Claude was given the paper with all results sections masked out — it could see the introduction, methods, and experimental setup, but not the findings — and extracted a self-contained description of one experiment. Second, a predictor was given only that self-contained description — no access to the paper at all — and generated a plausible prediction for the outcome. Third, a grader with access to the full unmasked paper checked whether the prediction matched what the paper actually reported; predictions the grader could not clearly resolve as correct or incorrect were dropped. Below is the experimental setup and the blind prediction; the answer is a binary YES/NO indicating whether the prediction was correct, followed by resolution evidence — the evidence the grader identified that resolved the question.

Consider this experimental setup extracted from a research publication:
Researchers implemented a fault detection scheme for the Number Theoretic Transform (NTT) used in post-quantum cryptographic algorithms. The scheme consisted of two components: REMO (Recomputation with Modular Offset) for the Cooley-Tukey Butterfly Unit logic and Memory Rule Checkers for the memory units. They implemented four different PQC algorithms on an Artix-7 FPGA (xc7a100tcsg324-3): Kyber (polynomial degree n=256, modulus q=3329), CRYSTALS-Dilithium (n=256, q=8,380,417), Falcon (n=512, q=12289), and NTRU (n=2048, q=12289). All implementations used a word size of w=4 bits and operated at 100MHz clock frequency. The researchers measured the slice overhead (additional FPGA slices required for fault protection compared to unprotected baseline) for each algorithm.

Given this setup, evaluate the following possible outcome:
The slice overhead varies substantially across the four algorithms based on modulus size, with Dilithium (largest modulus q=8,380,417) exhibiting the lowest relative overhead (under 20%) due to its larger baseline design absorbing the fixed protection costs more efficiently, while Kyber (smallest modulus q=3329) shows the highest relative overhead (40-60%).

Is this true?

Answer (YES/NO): NO